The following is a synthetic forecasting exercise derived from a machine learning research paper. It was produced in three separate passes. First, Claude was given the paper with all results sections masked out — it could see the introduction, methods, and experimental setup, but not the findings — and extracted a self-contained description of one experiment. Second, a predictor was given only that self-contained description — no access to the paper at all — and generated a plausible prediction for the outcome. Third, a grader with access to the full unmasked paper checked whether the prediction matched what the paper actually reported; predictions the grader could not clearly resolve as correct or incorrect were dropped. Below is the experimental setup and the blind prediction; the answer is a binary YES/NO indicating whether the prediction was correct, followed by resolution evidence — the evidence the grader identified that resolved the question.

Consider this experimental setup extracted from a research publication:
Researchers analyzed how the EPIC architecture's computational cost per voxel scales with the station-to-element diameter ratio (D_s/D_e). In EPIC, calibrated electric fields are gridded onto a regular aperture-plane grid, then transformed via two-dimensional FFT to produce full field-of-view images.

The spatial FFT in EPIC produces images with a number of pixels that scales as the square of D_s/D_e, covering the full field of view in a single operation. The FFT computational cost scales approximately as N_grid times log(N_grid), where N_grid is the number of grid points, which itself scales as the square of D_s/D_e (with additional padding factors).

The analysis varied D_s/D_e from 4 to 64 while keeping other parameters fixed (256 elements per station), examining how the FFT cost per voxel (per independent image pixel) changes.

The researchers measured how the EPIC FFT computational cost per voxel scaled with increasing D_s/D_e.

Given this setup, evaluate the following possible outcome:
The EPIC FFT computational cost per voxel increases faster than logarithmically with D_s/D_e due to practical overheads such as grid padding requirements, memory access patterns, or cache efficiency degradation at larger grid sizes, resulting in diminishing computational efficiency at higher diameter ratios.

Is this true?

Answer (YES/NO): NO